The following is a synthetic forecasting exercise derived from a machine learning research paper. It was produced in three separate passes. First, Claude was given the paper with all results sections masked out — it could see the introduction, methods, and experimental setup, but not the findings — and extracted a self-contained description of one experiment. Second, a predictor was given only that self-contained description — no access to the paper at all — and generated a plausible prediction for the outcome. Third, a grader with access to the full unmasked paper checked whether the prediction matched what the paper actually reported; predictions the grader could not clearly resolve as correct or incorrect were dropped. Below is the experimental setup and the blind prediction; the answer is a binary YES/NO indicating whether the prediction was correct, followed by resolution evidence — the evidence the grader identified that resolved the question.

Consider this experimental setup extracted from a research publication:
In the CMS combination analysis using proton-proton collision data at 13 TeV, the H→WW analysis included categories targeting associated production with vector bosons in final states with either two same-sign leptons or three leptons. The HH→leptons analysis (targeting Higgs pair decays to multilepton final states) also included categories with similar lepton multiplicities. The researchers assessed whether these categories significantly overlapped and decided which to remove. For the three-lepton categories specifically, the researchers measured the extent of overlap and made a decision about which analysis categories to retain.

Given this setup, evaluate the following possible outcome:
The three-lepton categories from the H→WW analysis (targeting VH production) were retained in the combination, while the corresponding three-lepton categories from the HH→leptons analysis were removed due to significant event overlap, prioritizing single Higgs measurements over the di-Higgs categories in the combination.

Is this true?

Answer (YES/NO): NO